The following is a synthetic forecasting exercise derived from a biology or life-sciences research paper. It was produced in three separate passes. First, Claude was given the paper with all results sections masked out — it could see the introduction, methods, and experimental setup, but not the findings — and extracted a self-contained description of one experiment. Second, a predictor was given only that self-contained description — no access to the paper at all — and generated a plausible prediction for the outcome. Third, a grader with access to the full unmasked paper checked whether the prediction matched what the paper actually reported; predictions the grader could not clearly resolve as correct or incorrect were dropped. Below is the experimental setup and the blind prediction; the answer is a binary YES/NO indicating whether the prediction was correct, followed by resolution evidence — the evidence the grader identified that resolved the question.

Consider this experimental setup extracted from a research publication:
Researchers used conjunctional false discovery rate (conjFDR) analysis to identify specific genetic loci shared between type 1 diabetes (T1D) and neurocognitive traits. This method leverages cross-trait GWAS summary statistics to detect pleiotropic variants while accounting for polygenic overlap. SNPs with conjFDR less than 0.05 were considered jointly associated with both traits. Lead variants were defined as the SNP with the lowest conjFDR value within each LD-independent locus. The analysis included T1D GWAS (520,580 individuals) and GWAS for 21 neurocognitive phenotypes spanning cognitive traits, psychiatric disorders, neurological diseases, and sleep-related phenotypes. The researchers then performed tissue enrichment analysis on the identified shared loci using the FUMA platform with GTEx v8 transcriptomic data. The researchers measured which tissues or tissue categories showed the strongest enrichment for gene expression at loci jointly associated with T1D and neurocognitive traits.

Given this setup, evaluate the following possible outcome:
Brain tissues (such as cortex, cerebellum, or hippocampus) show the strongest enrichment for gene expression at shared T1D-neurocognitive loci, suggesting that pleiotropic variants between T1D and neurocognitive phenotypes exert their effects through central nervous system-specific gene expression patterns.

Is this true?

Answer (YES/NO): NO